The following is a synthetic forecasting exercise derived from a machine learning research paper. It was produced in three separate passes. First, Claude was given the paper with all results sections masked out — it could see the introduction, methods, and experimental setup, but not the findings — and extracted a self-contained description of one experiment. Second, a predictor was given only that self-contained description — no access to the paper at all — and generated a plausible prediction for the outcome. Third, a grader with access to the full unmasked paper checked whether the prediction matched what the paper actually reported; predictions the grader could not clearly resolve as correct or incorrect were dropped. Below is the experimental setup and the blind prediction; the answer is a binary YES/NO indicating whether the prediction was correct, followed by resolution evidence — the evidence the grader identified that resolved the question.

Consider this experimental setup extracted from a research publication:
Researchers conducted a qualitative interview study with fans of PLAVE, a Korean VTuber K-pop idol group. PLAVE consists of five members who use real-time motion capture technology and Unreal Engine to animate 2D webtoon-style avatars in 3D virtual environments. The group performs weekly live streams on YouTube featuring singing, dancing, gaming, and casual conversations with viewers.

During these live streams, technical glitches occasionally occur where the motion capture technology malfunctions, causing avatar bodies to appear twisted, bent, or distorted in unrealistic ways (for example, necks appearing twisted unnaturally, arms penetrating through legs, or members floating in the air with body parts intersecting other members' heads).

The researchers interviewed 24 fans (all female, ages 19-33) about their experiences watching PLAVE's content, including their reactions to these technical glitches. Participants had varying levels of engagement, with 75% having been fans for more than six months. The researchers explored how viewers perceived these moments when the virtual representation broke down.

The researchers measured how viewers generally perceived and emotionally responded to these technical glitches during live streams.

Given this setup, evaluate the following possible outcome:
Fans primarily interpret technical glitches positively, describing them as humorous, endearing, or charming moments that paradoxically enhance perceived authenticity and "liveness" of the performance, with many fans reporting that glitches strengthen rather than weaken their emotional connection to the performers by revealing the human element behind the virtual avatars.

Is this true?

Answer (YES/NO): YES